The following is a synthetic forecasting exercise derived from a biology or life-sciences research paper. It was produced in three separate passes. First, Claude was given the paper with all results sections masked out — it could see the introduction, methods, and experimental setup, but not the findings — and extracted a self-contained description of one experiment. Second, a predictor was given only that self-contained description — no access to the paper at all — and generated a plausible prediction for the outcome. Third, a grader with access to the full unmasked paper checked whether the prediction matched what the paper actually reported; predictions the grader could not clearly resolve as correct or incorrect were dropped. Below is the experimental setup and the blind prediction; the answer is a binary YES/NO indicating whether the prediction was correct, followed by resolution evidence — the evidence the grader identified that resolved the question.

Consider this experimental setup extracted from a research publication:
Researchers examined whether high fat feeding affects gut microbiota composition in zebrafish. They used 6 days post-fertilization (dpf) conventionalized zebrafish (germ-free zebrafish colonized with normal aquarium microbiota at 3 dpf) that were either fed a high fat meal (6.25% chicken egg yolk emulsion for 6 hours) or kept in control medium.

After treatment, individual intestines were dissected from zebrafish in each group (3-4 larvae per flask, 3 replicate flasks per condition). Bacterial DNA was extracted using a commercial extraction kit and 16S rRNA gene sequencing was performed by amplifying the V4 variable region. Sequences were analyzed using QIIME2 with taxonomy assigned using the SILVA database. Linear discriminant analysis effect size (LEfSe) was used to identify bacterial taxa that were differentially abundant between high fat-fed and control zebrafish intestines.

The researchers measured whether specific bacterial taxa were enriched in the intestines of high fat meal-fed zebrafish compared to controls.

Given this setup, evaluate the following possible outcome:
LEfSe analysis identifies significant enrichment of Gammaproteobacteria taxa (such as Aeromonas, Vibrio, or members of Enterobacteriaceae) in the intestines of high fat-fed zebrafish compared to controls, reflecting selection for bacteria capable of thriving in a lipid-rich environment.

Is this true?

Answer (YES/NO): NO